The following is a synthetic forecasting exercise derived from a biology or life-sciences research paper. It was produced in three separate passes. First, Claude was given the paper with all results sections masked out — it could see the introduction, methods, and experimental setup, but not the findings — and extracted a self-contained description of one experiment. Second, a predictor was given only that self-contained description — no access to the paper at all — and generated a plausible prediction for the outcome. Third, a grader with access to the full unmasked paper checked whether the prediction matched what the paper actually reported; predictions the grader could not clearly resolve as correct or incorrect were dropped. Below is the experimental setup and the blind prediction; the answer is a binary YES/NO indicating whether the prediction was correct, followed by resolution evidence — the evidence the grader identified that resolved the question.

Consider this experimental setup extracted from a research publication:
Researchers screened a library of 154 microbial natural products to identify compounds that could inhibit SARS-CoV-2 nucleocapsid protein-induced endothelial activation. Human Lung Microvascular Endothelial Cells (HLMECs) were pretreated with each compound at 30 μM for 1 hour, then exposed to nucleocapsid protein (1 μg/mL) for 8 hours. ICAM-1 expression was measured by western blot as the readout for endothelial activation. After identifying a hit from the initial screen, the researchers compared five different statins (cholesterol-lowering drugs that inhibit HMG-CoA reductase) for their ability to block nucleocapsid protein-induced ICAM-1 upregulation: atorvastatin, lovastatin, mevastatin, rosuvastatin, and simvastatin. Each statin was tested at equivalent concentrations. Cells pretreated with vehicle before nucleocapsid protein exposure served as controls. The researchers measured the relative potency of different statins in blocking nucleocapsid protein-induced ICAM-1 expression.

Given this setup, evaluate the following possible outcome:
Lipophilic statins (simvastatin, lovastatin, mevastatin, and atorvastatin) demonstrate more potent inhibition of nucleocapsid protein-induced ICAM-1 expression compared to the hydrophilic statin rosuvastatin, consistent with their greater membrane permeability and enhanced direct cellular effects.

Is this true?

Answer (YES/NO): NO